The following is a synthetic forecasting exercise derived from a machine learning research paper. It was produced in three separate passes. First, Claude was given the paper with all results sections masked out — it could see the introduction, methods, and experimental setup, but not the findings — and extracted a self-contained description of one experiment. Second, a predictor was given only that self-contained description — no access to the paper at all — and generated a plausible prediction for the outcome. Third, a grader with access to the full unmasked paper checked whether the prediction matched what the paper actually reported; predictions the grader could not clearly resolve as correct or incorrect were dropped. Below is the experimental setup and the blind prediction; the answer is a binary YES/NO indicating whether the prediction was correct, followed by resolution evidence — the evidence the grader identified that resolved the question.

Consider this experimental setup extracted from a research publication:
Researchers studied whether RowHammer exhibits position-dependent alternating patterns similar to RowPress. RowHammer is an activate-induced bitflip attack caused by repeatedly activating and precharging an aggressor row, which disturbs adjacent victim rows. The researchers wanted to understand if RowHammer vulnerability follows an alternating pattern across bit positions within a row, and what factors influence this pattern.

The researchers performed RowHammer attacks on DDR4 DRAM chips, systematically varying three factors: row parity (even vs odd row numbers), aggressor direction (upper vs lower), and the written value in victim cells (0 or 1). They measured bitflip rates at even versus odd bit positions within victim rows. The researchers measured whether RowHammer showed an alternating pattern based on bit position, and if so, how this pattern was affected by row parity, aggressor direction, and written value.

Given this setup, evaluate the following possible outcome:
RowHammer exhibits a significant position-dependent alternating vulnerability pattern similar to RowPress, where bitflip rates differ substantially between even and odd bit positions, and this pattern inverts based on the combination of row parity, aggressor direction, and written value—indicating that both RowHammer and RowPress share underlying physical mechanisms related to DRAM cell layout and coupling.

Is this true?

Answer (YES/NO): YES